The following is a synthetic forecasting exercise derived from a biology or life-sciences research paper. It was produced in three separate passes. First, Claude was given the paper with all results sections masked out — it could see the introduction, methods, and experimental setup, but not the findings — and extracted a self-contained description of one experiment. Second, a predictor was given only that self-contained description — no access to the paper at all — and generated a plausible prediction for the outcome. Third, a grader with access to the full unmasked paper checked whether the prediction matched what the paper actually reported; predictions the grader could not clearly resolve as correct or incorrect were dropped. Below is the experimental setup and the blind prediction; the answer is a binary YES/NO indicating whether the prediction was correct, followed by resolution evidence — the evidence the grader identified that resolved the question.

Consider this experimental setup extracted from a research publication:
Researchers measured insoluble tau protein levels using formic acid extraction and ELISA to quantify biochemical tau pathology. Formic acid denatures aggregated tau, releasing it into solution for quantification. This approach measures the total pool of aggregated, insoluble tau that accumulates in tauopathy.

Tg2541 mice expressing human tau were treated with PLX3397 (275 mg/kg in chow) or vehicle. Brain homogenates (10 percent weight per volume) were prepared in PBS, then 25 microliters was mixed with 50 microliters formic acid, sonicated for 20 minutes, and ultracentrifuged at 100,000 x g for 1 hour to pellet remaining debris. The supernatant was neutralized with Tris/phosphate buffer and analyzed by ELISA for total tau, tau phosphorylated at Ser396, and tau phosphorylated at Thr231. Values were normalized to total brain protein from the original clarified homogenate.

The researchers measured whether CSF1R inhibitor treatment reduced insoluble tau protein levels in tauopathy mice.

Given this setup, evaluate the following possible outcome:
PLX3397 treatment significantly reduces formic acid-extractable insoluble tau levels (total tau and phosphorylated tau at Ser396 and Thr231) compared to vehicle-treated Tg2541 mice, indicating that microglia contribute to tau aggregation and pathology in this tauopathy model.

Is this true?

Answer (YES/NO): NO